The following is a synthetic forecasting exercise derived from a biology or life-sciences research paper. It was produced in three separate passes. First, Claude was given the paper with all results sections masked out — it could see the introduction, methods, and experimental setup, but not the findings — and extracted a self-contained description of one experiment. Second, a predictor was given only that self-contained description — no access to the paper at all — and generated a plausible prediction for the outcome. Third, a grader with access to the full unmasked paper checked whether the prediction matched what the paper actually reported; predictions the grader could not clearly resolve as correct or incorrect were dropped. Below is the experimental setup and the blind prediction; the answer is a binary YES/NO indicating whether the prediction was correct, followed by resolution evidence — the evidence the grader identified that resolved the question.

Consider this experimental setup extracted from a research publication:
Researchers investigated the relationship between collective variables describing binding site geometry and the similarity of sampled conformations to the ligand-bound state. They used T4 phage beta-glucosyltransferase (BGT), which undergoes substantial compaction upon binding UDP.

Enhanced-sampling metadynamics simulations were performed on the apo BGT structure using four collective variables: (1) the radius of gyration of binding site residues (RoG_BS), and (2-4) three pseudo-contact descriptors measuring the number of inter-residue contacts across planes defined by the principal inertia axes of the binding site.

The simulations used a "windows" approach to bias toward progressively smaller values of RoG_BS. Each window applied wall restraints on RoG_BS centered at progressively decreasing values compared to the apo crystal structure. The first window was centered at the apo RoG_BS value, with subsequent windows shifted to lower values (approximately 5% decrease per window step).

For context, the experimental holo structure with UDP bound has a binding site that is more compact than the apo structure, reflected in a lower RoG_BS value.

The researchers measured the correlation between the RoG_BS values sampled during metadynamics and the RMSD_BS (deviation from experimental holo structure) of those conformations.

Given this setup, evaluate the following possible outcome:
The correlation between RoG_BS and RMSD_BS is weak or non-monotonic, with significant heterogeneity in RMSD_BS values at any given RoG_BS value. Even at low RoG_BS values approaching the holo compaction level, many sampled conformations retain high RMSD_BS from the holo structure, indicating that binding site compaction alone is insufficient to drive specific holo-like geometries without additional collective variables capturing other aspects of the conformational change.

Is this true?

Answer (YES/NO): YES